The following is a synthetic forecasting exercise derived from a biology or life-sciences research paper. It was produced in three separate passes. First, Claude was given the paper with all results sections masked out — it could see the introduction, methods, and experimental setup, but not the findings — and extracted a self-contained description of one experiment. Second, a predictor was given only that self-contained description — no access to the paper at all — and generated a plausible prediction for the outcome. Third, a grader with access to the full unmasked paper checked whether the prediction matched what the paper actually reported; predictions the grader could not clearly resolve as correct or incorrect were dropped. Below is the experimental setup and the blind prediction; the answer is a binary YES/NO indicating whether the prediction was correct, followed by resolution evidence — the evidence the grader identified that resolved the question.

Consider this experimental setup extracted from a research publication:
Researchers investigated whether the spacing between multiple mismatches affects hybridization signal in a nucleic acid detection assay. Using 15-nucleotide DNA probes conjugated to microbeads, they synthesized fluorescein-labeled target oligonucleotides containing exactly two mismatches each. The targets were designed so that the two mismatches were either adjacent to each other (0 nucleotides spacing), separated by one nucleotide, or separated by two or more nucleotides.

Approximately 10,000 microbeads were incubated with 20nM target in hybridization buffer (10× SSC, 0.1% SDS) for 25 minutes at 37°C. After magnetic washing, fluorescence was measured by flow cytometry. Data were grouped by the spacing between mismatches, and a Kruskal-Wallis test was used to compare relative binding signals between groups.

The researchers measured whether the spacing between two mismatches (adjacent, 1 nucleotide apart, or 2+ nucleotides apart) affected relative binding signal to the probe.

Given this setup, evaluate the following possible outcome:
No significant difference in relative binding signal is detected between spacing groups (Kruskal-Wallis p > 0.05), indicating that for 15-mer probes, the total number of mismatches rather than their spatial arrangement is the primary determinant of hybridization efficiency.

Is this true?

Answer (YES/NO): YES